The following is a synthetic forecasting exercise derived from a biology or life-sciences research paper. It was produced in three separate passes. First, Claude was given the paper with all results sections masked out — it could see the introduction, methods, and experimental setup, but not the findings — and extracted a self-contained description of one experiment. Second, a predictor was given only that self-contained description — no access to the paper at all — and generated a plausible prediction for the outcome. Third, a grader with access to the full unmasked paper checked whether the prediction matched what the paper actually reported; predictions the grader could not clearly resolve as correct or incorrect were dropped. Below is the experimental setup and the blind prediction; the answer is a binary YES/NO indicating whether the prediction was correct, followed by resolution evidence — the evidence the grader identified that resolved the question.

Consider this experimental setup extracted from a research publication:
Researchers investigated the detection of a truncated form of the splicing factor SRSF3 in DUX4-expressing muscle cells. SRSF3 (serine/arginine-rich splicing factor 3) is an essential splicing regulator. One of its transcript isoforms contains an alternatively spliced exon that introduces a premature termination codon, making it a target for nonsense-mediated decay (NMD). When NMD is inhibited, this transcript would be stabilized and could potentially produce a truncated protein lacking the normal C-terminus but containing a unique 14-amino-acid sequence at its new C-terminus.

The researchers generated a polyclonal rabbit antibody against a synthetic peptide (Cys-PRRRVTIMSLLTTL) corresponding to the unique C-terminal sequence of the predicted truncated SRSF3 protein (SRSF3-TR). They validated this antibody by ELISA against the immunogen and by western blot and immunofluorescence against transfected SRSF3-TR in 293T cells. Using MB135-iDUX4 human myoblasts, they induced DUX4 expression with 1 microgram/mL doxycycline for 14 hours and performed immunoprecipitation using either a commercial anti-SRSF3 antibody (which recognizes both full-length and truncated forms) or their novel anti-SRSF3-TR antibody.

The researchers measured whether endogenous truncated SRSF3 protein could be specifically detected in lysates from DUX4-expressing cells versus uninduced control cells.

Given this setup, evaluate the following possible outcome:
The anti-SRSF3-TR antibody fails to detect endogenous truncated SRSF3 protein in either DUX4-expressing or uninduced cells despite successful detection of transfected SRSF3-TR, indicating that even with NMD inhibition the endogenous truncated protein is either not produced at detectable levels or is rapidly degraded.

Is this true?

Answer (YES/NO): NO